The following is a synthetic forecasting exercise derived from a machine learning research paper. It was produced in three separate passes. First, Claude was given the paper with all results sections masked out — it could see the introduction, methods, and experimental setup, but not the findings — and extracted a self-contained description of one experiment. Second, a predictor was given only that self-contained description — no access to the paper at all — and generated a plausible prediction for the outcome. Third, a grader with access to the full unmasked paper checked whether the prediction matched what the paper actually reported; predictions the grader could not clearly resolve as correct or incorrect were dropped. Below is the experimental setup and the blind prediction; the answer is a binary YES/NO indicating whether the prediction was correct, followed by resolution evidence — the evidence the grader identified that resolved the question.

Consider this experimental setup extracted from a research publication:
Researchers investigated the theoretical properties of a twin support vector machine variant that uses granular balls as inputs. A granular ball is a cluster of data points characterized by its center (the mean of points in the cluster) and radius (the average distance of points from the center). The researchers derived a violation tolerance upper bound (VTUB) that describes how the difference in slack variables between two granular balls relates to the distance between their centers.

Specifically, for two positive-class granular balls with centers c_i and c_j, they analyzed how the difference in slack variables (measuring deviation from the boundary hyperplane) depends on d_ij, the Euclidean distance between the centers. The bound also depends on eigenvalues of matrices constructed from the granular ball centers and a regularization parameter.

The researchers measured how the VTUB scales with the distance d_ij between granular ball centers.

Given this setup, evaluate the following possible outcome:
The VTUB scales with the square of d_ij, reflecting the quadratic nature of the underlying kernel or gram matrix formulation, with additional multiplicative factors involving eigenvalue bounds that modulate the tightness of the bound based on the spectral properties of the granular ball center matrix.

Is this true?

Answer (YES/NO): NO